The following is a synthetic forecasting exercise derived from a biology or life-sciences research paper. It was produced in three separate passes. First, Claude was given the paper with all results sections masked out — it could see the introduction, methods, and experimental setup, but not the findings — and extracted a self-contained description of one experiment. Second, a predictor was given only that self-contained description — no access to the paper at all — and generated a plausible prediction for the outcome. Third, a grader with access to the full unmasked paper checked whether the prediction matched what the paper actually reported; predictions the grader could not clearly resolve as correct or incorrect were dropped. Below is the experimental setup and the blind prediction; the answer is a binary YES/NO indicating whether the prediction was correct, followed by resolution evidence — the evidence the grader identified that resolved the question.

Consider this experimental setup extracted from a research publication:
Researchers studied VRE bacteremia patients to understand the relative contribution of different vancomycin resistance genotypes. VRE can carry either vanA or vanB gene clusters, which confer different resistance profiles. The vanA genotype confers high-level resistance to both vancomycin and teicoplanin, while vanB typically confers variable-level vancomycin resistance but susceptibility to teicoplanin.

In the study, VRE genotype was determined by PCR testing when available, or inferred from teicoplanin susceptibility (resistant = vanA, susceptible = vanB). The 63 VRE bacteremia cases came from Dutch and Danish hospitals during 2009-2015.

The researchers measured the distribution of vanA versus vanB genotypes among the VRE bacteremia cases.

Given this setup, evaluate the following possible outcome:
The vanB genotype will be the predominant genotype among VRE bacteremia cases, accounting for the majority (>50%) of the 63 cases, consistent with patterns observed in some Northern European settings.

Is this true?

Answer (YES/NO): NO